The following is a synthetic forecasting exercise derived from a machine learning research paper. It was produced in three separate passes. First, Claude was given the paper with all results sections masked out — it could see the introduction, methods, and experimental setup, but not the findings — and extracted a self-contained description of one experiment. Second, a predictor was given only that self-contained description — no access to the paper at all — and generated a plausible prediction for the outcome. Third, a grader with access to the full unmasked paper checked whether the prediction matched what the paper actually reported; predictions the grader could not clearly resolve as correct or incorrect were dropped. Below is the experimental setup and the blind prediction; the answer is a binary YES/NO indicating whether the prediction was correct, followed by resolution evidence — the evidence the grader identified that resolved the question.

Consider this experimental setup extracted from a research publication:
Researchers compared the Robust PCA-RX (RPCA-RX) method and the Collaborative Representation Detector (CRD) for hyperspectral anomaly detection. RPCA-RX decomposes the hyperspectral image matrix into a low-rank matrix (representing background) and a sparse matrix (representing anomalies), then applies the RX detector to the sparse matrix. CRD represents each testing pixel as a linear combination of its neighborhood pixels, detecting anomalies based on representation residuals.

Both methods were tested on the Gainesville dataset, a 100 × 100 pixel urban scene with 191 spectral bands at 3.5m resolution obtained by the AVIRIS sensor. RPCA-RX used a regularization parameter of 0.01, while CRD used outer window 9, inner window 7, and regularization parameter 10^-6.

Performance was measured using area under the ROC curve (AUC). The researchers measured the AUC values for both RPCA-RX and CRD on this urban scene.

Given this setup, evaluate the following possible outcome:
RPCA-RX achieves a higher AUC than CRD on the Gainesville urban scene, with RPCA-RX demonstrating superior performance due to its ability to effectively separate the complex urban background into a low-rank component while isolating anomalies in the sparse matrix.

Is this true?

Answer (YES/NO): YES